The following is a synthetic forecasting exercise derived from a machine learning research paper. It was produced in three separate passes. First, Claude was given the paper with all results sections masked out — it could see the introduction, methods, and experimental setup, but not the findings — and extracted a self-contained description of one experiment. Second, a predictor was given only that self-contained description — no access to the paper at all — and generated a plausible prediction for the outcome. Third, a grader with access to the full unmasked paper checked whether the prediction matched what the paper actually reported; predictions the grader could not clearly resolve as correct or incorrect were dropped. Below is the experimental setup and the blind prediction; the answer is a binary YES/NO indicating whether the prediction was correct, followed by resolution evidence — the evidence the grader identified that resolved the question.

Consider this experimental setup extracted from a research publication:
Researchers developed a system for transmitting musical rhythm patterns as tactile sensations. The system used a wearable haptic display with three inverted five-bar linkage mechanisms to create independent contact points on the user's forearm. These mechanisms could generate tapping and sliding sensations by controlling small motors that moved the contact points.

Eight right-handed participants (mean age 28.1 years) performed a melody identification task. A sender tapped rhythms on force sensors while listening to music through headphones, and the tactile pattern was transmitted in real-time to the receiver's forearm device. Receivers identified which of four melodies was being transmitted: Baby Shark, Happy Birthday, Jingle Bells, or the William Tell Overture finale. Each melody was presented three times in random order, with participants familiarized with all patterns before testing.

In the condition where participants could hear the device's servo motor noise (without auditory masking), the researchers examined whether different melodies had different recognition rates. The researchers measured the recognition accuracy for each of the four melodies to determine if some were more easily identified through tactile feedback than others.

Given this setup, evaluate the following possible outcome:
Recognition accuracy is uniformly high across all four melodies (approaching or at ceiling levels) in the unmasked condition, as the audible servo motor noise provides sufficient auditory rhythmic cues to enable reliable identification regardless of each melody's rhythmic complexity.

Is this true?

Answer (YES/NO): NO